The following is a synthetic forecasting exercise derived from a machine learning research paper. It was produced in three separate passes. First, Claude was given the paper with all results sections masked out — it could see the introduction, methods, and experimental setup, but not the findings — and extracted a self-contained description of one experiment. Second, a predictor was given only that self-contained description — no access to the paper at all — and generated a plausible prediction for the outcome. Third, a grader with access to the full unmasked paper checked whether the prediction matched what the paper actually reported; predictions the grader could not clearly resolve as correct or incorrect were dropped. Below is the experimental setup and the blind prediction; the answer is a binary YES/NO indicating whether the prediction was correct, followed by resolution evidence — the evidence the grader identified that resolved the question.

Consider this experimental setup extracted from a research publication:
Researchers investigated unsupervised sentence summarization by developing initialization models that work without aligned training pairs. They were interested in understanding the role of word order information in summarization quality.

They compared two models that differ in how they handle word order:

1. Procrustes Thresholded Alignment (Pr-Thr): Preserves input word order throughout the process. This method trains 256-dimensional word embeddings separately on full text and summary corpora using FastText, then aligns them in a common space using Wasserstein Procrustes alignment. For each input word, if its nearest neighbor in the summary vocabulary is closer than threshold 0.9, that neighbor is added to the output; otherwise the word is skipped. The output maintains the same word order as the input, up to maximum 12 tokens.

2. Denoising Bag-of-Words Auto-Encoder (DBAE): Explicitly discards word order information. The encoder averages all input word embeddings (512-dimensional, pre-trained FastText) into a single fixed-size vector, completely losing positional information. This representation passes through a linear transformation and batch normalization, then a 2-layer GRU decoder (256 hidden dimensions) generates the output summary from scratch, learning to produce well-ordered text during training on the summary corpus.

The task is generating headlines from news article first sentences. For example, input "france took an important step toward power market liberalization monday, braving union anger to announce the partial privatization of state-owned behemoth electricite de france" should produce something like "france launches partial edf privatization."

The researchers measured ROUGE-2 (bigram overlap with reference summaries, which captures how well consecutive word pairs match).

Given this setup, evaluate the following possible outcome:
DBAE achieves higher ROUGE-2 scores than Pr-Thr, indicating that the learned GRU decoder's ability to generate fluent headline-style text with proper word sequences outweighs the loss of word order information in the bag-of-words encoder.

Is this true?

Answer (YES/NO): NO